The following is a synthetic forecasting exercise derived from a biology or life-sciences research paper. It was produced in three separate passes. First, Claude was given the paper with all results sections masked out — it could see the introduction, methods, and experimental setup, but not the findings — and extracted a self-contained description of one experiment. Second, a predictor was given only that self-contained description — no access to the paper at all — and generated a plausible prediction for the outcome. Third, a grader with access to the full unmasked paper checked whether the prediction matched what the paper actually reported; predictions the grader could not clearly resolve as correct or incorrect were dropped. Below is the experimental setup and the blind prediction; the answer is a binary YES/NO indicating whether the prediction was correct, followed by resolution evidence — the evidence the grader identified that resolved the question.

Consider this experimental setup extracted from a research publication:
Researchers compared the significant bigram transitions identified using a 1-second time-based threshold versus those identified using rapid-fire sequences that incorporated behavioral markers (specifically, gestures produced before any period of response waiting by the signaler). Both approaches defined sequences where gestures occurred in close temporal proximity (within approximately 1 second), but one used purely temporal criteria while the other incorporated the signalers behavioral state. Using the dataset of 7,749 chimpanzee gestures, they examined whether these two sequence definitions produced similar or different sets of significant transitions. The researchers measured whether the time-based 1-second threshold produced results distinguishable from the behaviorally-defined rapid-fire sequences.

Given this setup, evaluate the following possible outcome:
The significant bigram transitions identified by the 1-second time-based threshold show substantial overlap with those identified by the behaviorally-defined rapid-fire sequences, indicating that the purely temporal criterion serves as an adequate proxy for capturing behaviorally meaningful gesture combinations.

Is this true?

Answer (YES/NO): YES